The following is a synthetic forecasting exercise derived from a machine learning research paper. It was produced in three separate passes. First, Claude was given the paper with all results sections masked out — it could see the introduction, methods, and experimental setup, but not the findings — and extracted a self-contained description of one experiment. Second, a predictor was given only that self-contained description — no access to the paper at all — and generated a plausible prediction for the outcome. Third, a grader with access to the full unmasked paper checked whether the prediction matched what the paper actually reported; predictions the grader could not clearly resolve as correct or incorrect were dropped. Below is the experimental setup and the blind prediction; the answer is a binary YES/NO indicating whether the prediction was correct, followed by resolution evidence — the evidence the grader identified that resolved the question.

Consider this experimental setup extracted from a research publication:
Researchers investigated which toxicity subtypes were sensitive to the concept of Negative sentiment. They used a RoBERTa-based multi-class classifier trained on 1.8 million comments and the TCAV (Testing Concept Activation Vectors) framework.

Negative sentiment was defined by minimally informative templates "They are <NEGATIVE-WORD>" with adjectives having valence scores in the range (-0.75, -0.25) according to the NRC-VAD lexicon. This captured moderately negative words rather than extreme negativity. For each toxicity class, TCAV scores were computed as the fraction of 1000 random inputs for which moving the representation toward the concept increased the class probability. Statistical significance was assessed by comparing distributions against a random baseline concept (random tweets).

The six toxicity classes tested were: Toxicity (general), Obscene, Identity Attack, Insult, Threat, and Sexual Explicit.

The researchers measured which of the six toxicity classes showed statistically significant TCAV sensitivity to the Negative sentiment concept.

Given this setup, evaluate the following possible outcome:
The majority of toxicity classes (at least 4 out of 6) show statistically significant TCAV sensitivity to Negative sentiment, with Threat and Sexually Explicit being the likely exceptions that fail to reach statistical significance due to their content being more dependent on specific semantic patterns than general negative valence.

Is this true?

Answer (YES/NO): NO